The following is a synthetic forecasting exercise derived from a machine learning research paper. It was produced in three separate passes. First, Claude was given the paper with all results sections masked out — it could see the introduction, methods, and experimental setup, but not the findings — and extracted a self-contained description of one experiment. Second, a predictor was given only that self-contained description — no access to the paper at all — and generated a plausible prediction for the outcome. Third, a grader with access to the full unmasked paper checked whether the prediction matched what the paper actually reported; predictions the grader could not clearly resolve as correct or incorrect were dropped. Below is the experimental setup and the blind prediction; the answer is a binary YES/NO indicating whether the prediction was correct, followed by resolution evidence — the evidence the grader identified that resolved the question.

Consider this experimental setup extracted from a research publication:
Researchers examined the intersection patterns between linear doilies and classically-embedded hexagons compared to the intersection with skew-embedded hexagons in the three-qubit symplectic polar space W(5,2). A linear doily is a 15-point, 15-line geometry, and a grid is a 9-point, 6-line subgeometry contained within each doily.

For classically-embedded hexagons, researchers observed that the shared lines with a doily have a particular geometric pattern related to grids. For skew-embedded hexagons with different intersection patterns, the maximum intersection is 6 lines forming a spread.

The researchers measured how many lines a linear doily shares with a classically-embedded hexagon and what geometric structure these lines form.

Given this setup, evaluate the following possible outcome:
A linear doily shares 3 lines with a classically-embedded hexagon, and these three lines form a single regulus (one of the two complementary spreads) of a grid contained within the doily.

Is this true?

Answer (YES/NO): YES